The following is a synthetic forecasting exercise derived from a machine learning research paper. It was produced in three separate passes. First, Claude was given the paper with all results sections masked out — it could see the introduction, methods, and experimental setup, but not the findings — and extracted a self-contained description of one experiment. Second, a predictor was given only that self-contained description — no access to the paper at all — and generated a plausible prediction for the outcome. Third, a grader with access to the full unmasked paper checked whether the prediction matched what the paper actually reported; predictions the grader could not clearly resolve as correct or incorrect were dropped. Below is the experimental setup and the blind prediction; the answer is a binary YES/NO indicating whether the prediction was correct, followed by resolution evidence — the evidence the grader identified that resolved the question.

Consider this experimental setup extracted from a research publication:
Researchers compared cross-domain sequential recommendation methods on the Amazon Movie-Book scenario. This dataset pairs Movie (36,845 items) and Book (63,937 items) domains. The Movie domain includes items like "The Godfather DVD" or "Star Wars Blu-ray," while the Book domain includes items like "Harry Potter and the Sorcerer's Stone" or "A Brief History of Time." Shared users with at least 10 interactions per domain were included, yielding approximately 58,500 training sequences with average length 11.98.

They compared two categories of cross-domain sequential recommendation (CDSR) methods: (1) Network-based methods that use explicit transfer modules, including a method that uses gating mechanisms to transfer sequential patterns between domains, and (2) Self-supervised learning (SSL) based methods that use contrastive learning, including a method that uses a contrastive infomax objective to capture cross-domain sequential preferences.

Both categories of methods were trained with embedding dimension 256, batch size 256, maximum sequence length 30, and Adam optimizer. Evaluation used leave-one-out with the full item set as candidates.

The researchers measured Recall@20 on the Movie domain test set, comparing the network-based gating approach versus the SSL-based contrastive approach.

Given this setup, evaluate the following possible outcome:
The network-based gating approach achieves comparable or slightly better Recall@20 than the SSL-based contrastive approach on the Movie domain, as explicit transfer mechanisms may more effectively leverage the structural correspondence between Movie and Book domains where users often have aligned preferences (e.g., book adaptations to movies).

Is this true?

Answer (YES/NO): NO